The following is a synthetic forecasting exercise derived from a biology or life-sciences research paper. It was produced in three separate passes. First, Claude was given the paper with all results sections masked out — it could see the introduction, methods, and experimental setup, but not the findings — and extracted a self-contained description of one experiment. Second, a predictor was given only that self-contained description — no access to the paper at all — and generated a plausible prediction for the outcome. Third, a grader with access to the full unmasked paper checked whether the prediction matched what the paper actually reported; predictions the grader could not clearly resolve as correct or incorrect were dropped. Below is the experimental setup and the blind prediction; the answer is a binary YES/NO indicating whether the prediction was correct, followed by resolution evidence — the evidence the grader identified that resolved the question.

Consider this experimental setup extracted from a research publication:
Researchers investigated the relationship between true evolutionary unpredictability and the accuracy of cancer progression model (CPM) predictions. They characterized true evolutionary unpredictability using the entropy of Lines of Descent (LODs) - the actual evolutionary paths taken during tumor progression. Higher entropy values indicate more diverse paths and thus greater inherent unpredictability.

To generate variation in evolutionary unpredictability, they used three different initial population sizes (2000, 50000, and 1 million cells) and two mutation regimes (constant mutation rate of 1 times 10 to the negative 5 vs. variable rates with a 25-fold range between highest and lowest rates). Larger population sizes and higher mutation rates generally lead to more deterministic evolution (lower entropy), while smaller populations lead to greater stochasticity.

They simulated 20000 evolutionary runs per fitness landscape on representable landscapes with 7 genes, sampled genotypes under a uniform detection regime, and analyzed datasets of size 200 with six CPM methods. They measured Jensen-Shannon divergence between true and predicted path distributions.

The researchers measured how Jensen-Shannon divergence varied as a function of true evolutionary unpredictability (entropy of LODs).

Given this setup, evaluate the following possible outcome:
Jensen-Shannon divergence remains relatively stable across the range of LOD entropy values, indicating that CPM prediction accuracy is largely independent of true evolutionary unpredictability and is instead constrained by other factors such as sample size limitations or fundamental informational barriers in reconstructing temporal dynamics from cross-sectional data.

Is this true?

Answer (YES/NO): NO